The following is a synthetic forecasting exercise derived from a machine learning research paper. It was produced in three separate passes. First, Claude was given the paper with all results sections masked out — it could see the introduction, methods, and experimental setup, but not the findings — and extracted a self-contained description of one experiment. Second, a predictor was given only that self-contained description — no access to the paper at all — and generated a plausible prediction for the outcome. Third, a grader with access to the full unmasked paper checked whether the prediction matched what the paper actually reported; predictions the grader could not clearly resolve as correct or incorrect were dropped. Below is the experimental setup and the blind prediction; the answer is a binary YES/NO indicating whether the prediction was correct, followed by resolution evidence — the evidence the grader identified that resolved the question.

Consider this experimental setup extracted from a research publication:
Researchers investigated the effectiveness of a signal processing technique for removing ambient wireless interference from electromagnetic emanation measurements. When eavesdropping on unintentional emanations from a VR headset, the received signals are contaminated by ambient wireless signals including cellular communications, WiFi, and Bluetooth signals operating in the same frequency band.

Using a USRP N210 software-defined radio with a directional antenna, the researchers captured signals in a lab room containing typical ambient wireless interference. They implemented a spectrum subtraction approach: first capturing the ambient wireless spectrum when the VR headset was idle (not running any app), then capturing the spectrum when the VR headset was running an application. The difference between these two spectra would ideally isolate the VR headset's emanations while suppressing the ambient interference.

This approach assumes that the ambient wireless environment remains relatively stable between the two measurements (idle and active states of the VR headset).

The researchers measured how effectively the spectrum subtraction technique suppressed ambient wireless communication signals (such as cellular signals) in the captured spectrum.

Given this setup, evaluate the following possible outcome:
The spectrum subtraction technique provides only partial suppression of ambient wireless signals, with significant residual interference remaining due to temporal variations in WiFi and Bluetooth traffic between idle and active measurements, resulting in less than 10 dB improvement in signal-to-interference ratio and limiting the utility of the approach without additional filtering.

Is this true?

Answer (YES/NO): NO